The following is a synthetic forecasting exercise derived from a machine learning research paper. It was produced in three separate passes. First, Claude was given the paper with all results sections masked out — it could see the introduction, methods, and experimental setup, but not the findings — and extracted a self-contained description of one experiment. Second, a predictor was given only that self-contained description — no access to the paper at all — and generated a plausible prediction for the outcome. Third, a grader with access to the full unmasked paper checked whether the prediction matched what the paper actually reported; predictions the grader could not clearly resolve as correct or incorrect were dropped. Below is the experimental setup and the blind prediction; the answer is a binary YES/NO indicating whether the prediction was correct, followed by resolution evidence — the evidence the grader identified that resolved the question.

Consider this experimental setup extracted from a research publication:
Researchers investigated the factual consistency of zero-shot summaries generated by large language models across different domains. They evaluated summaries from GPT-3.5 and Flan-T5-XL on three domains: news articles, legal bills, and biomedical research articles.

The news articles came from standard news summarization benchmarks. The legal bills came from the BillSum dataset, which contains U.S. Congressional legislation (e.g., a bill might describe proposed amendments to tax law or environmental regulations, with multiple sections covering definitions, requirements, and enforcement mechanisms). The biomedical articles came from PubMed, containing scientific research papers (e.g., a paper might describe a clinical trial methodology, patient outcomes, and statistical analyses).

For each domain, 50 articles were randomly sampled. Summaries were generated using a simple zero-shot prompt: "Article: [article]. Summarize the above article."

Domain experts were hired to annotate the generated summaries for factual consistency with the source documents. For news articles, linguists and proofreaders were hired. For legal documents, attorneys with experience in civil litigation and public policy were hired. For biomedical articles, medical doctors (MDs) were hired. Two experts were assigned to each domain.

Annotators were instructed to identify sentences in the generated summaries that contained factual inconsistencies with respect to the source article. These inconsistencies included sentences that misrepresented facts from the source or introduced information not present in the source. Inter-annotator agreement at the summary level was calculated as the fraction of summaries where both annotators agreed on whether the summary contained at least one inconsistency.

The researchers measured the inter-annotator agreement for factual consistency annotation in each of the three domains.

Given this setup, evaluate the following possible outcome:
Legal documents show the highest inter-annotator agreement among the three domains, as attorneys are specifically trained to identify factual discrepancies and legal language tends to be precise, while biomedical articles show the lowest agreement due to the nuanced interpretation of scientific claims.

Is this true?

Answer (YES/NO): NO